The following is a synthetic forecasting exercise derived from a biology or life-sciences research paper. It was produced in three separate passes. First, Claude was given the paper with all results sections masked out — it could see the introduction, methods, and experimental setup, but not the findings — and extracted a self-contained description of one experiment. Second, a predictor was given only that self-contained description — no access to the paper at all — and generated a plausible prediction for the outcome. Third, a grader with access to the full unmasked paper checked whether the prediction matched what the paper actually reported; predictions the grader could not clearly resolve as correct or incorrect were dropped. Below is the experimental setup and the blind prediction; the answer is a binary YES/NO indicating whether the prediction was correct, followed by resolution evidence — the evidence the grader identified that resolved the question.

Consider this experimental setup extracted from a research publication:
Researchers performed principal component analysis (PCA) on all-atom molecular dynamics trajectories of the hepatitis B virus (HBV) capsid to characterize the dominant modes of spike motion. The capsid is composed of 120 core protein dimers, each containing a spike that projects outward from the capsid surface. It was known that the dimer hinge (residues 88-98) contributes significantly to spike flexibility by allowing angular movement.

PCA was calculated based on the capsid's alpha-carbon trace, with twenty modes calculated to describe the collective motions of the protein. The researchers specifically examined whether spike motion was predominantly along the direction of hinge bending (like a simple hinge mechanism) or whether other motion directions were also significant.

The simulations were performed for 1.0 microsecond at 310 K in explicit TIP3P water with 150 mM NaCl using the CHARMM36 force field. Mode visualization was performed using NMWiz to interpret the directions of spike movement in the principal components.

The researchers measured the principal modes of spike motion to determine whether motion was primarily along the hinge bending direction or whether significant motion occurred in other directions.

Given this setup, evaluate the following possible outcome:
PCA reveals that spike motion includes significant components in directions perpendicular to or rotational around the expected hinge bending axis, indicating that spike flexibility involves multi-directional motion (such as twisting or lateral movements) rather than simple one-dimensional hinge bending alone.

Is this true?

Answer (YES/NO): YES